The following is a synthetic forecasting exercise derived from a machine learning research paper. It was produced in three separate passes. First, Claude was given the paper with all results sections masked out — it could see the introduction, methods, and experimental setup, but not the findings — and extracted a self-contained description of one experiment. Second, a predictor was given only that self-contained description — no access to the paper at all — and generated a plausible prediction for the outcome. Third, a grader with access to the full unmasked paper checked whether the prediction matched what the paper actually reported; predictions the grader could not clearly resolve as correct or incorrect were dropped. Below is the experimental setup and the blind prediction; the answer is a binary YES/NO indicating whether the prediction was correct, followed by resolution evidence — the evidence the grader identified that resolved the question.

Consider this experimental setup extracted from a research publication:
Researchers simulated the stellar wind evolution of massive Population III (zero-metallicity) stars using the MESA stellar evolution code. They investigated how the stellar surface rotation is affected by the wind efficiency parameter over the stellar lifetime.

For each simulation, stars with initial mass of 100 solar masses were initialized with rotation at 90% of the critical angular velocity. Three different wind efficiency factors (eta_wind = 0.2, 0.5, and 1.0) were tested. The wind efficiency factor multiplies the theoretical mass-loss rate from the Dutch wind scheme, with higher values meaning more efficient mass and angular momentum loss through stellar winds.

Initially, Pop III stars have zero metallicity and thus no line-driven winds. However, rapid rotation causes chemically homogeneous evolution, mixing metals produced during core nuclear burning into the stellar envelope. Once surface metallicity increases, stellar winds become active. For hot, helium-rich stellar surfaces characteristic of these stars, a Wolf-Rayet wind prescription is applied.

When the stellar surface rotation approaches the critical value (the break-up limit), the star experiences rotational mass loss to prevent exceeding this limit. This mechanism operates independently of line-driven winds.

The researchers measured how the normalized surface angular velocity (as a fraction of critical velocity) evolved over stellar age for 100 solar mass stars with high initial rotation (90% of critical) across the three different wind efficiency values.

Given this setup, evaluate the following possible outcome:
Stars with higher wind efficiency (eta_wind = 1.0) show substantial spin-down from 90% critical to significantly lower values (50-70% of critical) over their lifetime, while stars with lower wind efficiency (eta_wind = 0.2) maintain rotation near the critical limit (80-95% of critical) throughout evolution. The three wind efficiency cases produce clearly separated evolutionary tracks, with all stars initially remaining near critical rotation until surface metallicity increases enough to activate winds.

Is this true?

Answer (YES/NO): NO